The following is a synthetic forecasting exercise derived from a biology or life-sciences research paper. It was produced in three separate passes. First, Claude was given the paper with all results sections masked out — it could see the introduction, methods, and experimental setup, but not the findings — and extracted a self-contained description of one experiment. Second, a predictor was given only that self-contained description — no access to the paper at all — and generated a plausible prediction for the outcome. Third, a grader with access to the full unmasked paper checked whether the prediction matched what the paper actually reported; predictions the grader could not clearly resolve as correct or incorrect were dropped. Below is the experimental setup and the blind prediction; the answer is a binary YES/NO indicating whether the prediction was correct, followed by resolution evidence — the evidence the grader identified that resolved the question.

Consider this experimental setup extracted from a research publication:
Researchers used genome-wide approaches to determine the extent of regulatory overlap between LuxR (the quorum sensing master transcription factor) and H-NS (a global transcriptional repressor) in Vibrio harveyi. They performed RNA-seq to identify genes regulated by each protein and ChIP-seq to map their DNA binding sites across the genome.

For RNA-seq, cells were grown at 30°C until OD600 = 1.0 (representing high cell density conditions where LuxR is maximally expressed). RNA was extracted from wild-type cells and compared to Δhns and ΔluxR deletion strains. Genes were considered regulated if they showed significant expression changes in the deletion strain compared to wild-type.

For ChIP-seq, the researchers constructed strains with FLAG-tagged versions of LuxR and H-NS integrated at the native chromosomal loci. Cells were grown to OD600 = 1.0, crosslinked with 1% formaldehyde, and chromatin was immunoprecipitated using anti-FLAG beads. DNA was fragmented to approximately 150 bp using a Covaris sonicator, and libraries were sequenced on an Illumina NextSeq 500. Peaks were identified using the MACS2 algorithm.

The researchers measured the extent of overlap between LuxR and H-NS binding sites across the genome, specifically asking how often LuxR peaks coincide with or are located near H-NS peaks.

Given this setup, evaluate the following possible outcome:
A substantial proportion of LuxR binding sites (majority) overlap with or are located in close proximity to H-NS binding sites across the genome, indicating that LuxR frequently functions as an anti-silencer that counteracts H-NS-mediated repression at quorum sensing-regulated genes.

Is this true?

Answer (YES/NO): NO